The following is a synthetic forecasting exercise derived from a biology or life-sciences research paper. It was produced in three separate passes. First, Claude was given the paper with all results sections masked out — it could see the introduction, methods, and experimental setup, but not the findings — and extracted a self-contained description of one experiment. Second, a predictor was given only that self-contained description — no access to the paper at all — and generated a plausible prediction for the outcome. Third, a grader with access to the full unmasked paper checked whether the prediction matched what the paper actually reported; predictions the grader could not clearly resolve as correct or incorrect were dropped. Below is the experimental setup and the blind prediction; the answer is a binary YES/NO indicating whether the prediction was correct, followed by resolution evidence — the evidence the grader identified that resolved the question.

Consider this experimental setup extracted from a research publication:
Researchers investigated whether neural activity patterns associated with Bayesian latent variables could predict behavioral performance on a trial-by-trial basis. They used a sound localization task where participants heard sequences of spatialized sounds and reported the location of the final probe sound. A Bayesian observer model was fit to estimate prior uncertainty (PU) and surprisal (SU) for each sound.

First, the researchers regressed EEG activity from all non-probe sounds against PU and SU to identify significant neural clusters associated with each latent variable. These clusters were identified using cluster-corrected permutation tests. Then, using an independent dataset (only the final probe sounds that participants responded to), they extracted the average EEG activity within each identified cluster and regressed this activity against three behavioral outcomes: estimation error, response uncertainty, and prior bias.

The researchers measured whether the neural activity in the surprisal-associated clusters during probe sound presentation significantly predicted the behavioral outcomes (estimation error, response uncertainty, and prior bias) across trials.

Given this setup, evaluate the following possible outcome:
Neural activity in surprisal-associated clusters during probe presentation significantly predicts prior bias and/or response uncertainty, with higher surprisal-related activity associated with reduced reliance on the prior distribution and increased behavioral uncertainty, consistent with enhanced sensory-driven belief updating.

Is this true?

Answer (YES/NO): NO